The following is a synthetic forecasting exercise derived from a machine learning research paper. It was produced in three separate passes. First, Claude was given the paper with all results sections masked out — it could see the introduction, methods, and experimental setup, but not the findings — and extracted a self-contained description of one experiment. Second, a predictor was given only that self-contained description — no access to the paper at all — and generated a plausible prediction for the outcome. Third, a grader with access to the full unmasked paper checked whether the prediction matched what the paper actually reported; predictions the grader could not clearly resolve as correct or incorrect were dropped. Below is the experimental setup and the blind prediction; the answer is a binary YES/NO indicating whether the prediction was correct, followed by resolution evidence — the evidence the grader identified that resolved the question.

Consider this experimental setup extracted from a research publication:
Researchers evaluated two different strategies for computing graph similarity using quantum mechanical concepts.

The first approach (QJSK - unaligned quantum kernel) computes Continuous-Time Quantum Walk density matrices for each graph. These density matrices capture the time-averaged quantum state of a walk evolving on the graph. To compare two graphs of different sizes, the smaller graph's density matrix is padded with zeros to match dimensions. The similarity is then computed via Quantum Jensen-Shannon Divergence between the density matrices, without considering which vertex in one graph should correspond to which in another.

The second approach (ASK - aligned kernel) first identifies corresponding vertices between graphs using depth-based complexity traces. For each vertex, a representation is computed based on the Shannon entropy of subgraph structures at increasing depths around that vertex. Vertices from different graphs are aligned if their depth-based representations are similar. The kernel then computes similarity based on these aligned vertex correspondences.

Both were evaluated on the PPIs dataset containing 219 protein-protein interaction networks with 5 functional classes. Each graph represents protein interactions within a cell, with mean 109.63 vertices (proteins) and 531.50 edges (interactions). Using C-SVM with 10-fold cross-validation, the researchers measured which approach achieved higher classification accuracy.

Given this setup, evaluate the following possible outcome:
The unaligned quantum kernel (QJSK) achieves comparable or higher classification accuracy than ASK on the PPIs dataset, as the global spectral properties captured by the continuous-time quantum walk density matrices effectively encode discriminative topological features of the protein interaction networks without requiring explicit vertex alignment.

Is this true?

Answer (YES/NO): NO